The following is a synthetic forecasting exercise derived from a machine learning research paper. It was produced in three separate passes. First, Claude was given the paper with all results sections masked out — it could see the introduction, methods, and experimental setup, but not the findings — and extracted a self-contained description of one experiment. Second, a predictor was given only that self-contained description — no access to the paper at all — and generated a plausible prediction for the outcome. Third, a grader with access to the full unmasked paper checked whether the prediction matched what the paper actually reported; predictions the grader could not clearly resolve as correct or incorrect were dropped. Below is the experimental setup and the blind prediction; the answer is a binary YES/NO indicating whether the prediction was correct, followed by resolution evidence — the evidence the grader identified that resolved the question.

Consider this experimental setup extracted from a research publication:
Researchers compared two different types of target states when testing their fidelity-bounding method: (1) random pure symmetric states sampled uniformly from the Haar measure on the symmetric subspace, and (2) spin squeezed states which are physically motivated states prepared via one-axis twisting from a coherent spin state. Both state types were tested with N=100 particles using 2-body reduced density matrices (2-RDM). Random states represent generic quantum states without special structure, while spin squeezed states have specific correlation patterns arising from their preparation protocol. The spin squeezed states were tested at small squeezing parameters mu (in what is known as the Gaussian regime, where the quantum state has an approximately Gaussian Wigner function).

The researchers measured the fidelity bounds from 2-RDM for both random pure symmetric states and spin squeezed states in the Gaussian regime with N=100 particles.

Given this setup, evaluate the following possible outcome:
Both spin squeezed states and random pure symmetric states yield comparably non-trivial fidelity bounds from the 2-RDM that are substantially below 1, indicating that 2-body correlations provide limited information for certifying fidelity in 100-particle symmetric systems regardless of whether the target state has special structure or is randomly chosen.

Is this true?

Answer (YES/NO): NO